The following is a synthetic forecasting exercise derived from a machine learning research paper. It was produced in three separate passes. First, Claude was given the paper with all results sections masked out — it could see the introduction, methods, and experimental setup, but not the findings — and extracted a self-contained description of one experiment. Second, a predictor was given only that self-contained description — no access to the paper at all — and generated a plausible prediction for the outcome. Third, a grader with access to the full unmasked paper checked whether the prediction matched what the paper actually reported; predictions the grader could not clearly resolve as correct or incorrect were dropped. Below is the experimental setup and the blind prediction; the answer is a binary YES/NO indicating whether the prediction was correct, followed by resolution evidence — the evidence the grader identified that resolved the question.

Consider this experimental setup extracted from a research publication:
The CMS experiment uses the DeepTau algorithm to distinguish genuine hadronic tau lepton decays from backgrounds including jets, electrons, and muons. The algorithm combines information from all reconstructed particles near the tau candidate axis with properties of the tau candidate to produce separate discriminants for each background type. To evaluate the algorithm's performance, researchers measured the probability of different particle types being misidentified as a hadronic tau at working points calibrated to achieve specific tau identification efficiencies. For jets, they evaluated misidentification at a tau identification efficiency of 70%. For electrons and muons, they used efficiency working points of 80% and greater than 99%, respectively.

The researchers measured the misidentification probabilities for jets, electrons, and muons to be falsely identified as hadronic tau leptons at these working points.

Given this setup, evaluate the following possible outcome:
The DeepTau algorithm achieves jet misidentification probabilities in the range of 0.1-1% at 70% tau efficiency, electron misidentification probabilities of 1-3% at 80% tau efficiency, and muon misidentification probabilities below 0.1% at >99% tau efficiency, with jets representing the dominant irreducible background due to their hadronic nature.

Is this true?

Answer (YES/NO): YES